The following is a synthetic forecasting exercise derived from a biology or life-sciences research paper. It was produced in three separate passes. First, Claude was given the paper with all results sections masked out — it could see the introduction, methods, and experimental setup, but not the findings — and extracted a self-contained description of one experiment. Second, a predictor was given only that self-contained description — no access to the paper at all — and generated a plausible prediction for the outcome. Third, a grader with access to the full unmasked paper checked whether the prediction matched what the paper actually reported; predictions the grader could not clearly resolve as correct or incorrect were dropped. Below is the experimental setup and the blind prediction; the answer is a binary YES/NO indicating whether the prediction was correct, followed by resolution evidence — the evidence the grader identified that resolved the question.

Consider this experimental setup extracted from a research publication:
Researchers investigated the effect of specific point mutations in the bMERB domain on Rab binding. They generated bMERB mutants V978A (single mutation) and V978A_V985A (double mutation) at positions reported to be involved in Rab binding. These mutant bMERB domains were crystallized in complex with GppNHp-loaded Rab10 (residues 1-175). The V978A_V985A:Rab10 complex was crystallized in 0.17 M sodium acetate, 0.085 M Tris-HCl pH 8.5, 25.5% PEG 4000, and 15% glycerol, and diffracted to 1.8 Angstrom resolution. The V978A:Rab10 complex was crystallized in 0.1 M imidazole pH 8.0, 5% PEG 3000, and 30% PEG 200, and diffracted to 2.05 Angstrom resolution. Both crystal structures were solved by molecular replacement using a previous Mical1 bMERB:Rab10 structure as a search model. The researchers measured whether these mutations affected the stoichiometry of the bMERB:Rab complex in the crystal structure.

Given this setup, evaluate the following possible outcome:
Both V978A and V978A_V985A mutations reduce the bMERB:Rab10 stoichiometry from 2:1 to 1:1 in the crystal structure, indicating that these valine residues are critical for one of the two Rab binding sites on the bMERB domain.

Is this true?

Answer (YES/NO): NO